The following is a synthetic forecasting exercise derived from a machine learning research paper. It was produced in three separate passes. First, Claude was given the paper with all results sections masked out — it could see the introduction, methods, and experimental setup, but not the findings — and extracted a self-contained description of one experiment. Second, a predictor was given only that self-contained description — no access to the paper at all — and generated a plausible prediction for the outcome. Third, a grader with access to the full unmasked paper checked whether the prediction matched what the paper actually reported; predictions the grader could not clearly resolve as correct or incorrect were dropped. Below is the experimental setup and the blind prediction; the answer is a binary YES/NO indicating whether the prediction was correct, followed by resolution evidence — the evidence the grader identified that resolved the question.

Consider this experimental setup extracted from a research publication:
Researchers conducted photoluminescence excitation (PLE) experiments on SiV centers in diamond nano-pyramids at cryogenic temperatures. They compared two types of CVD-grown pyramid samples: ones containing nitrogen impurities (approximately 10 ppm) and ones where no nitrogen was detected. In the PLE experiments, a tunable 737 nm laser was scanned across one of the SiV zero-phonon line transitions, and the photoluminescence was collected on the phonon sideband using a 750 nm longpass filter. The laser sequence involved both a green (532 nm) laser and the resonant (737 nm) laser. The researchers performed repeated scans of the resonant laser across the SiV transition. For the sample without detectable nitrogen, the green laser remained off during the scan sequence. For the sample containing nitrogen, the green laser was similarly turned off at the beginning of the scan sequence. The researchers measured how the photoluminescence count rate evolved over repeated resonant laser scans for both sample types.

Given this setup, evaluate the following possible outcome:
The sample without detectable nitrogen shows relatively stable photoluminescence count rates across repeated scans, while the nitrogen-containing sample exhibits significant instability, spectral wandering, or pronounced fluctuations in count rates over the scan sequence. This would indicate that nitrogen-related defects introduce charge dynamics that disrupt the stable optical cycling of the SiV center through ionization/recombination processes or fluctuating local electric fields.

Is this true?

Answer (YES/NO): YES